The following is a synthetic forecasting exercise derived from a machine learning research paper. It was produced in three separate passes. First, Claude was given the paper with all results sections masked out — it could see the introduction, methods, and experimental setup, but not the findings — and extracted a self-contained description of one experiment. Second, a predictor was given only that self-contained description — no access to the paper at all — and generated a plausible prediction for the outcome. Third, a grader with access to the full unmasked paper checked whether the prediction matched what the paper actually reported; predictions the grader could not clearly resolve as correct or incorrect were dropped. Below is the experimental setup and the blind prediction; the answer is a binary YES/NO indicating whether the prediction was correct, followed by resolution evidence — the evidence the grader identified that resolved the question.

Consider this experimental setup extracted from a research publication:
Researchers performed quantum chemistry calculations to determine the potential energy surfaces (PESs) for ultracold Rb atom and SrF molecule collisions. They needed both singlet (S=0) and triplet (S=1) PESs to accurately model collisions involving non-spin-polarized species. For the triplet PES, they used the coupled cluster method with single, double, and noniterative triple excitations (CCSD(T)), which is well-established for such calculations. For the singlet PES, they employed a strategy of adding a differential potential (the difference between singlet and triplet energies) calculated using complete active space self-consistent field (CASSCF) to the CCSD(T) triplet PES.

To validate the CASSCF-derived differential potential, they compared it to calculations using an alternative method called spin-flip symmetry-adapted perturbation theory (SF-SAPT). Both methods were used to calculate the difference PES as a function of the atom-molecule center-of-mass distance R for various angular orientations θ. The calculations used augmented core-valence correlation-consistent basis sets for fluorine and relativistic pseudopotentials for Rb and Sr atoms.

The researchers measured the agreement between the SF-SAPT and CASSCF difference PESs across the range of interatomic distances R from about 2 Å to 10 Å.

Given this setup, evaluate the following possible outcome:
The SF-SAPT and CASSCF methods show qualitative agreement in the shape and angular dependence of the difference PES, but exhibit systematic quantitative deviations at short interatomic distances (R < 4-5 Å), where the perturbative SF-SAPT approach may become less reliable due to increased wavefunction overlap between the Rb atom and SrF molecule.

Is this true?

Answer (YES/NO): NO